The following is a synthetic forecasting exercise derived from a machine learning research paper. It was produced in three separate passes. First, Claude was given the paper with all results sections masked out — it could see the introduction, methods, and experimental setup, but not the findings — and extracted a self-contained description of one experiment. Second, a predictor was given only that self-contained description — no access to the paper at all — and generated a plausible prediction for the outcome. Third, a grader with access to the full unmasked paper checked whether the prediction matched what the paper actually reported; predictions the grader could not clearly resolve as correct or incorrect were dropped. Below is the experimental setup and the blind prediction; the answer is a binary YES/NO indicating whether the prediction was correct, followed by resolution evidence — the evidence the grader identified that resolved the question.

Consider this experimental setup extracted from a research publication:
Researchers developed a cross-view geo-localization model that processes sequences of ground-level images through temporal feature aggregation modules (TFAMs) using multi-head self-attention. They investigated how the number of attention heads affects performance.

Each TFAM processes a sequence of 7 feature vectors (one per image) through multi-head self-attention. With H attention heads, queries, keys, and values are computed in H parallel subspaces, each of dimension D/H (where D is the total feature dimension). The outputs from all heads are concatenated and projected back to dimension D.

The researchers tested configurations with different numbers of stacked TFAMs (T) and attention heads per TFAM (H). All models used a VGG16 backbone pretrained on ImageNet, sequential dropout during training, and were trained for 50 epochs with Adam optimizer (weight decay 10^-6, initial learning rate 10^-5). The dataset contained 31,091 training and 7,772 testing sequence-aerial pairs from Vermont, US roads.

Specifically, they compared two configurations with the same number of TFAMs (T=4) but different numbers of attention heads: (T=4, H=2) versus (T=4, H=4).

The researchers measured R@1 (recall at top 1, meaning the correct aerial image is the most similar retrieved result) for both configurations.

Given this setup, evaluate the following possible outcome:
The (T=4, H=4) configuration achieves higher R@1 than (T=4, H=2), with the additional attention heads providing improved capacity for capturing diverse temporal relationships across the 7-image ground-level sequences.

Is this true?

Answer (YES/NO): YES